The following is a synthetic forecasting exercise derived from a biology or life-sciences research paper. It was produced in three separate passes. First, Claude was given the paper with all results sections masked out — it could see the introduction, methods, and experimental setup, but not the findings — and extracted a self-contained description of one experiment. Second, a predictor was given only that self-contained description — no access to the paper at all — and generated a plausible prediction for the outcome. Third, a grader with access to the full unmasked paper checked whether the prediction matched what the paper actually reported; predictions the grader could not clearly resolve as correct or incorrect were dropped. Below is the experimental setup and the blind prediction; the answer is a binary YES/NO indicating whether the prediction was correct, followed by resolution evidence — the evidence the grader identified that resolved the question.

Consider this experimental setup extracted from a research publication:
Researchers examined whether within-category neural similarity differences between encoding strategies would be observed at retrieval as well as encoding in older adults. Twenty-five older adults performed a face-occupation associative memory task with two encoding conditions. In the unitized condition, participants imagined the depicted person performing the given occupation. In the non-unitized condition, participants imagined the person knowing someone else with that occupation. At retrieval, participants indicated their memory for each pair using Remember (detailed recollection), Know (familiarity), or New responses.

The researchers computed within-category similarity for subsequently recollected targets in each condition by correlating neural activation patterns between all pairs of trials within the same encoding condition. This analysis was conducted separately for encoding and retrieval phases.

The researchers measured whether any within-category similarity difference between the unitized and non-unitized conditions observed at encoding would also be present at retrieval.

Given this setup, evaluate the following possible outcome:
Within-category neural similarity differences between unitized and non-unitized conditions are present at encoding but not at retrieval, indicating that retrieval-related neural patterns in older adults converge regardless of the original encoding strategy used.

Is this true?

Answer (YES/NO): YES